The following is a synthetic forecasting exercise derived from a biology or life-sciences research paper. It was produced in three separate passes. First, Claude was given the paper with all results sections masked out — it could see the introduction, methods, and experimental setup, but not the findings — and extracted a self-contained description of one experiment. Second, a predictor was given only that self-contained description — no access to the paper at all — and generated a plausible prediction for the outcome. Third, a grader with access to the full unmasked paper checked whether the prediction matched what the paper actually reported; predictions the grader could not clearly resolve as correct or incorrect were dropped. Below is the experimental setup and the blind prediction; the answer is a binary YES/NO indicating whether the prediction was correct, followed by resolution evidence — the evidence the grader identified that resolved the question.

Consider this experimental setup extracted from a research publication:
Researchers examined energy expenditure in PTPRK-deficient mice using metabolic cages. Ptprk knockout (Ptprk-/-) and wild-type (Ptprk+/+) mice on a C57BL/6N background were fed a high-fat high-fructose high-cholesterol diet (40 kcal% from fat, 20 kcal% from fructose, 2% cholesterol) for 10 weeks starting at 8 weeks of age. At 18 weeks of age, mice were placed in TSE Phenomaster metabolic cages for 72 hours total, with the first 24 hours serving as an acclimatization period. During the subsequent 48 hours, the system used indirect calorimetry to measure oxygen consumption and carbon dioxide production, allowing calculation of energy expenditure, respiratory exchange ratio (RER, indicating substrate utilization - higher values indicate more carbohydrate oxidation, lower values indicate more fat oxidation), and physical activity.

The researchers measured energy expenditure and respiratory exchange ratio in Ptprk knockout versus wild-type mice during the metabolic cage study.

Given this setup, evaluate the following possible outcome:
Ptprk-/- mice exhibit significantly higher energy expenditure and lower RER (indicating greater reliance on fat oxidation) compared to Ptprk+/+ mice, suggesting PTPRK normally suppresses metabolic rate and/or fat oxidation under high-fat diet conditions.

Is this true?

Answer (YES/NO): NO